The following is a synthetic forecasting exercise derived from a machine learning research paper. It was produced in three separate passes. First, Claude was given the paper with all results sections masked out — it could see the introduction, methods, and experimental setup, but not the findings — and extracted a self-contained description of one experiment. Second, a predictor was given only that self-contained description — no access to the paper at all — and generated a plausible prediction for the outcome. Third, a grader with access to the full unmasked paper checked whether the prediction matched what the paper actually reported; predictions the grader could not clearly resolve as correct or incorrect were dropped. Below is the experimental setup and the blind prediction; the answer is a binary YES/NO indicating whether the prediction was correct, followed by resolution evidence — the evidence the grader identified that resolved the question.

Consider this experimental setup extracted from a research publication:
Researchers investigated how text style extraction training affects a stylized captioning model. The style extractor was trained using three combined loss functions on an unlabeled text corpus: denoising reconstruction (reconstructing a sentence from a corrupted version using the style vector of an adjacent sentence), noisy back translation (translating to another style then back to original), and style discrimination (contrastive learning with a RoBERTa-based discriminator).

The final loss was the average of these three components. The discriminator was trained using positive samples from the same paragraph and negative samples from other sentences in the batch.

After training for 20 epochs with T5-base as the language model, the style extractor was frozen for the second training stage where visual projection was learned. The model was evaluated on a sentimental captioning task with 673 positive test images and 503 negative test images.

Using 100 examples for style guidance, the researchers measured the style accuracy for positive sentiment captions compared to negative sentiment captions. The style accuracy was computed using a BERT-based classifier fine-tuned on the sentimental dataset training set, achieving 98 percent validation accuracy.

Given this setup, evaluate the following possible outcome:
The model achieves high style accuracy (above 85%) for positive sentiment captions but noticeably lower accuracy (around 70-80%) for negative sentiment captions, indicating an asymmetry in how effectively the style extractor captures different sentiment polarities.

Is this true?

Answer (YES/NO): NO